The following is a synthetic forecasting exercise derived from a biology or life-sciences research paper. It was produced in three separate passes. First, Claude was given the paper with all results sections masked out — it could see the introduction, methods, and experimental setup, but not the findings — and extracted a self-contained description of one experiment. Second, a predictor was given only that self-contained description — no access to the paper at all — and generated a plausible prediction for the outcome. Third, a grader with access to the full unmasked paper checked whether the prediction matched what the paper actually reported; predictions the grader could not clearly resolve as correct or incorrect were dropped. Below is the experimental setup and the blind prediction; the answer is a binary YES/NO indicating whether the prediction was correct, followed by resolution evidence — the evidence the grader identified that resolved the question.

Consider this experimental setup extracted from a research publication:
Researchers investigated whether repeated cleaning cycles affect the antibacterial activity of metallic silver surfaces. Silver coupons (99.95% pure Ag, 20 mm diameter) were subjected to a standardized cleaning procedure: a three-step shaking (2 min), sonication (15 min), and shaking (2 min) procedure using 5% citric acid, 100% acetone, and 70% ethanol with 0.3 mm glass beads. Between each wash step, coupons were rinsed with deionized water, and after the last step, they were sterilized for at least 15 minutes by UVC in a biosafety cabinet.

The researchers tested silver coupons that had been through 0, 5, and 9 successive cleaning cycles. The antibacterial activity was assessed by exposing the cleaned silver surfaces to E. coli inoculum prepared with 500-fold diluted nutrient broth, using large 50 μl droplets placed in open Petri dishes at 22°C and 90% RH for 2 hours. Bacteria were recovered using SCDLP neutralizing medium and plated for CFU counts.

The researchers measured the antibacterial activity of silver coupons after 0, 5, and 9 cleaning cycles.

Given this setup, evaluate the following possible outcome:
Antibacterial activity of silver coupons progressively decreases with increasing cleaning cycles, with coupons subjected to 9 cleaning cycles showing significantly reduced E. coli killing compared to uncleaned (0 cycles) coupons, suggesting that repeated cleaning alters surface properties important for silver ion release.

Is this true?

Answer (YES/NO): NO